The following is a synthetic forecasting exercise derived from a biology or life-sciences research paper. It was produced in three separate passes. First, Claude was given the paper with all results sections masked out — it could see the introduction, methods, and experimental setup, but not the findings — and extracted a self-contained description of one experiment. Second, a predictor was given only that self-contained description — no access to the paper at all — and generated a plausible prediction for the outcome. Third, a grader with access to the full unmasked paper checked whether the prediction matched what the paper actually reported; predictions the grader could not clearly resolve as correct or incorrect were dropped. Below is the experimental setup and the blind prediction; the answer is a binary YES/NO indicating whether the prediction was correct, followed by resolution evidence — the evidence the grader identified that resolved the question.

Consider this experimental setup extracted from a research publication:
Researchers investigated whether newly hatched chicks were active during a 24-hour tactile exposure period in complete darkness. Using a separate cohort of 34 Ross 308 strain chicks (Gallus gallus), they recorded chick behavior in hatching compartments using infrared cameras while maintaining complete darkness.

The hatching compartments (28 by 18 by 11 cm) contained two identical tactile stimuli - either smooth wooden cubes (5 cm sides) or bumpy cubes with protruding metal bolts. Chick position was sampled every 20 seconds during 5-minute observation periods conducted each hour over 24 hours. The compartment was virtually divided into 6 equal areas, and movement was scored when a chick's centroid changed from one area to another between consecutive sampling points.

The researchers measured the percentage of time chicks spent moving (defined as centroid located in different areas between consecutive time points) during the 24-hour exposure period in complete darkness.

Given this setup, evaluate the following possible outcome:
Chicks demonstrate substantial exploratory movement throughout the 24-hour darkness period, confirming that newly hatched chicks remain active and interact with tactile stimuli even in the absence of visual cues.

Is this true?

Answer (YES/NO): NO